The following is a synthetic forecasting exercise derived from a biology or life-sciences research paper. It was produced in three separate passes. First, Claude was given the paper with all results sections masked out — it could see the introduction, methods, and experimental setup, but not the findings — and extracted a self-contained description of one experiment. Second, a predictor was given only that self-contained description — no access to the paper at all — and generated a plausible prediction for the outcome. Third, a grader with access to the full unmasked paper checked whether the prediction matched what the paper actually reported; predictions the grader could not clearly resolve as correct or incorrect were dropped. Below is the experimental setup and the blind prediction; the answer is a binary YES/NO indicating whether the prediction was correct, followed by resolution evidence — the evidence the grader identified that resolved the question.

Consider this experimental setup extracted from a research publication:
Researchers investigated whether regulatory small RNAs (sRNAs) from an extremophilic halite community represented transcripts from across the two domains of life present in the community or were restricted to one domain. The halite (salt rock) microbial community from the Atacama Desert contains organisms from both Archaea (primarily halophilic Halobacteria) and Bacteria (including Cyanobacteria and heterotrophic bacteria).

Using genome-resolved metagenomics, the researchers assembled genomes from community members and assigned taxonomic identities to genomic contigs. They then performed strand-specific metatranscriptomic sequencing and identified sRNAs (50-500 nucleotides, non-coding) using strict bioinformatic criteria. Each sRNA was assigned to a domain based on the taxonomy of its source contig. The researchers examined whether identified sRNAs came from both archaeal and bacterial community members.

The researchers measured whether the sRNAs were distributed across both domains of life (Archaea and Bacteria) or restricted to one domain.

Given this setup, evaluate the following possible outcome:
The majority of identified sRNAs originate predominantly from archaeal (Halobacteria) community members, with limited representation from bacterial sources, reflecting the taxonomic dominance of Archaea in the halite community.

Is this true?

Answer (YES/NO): NO